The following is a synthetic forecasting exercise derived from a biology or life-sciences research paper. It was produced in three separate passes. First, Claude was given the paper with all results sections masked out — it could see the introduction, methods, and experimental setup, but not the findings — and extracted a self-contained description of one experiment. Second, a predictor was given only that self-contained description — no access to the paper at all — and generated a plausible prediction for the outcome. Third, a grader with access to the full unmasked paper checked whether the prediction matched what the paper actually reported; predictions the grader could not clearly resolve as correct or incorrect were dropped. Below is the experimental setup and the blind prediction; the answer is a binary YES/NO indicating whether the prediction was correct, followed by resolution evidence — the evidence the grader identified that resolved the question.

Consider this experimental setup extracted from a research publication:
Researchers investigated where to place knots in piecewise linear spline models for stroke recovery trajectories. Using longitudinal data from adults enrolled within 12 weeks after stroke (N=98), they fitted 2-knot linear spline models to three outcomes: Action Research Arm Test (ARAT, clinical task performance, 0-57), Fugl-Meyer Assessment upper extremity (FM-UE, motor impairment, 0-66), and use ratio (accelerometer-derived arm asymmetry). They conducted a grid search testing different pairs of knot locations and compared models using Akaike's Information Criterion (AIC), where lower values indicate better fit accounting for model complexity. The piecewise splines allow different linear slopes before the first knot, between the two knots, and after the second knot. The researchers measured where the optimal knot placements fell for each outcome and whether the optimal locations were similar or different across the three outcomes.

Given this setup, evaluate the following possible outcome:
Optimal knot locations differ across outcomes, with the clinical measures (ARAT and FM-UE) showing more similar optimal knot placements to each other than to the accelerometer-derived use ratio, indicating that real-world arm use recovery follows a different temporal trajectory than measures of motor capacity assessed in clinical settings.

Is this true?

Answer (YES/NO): NO